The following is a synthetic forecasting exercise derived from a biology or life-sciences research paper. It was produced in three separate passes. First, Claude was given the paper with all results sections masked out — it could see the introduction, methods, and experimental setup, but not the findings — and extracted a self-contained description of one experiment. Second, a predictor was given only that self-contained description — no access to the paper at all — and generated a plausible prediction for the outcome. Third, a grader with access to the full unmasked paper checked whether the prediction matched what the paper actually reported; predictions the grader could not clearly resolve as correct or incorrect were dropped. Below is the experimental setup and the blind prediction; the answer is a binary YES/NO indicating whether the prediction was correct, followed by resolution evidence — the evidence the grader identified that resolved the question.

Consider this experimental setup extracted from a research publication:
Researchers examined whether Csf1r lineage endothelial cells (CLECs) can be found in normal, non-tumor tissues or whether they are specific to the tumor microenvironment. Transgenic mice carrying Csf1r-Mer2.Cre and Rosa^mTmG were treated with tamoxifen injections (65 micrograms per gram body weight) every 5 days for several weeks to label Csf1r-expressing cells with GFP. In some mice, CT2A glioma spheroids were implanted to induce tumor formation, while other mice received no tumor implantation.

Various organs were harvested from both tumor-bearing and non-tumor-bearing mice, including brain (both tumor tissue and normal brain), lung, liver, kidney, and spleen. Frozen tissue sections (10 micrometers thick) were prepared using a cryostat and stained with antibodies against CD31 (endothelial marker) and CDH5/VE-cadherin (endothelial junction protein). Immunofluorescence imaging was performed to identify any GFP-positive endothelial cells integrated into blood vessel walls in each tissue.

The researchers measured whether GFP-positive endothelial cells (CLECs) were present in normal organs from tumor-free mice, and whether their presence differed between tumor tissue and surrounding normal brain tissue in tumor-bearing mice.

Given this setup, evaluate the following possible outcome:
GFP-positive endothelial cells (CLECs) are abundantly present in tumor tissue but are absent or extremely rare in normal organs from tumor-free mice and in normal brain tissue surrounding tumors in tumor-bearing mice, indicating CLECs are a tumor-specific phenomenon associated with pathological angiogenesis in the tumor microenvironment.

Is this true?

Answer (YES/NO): NO